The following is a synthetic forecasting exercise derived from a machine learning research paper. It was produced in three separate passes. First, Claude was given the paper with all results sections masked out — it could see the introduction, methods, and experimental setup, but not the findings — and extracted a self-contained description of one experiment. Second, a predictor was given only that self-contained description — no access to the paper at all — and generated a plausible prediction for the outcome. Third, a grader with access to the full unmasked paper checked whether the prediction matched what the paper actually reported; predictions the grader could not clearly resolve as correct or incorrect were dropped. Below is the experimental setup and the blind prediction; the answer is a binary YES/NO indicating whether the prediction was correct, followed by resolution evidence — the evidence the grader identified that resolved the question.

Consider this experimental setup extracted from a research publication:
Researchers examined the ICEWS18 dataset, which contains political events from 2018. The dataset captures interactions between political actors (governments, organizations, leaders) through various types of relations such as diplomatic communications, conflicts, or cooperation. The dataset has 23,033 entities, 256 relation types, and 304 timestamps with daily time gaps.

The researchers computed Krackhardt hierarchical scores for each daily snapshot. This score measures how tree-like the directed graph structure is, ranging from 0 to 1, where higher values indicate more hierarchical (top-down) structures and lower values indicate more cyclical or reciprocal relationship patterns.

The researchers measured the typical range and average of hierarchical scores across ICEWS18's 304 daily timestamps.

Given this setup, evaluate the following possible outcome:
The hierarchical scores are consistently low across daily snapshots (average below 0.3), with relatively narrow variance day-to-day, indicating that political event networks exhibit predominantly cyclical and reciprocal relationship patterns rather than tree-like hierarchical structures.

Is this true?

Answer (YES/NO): NO